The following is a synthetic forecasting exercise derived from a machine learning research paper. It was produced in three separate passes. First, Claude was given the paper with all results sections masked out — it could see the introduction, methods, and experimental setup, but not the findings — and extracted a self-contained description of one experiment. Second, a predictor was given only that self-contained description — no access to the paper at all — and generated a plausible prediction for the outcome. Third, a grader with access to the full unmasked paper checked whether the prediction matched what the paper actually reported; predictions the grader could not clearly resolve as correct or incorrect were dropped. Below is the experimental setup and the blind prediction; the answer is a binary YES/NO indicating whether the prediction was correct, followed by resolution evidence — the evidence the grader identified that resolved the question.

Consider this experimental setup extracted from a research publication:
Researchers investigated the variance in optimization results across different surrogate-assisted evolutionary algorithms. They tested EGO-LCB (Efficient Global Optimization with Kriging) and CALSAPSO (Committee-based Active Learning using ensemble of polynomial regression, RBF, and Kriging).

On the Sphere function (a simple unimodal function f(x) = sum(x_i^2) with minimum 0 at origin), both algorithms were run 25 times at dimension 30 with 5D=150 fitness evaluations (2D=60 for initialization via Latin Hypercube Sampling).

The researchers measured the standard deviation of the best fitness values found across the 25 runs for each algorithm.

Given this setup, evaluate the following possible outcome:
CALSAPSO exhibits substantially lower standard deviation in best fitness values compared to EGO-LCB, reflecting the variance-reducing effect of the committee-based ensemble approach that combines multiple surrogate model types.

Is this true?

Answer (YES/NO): NO